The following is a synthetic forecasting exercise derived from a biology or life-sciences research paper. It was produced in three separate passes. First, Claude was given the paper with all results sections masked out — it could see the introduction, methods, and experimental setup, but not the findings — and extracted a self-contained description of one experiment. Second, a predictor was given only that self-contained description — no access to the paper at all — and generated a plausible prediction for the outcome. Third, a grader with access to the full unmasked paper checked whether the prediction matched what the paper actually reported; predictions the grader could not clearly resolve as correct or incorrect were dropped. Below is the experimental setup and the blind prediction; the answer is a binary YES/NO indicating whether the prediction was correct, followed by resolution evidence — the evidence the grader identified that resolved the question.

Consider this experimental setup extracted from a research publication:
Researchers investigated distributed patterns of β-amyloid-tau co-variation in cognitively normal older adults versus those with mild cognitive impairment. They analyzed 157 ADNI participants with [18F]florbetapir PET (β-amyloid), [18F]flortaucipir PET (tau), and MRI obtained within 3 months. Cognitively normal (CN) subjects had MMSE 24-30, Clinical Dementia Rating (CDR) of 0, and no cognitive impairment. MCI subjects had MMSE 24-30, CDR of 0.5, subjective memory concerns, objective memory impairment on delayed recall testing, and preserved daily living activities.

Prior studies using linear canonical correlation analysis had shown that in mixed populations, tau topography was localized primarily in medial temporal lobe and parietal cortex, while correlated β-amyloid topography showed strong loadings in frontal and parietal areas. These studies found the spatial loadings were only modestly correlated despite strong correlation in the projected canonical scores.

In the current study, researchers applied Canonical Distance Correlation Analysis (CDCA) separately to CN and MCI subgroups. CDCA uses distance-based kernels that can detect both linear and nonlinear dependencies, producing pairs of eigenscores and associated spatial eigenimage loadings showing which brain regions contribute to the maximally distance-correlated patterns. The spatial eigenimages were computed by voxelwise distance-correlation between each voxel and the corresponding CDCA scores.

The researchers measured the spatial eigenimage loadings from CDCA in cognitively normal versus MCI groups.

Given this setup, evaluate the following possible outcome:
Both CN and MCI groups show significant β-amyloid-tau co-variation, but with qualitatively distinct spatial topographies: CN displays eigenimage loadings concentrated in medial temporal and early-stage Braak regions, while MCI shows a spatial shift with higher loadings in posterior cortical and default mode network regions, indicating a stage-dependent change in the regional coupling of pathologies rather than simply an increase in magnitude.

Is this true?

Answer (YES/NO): NO